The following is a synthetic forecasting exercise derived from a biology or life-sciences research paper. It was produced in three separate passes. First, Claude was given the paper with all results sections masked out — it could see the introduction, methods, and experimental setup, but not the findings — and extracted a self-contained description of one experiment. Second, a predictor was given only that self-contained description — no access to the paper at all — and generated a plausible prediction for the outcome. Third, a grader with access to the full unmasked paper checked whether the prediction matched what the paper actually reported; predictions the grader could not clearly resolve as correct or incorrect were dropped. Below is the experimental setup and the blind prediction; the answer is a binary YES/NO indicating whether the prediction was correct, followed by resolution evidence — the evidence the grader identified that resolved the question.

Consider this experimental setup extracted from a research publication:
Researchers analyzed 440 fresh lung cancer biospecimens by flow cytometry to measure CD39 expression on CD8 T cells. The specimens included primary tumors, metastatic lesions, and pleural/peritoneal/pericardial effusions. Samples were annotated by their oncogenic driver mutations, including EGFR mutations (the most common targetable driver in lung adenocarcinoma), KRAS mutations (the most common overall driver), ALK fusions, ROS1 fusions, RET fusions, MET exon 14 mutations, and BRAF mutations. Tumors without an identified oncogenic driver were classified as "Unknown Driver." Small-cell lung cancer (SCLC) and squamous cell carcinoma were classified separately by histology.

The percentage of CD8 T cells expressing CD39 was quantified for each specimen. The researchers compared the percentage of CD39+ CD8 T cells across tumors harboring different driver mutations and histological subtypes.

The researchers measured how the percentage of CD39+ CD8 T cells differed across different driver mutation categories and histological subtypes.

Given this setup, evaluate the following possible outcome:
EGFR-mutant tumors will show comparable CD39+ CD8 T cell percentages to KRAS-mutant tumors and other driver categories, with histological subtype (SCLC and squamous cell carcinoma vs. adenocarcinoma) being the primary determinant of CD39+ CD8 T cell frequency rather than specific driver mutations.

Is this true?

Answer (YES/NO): NO